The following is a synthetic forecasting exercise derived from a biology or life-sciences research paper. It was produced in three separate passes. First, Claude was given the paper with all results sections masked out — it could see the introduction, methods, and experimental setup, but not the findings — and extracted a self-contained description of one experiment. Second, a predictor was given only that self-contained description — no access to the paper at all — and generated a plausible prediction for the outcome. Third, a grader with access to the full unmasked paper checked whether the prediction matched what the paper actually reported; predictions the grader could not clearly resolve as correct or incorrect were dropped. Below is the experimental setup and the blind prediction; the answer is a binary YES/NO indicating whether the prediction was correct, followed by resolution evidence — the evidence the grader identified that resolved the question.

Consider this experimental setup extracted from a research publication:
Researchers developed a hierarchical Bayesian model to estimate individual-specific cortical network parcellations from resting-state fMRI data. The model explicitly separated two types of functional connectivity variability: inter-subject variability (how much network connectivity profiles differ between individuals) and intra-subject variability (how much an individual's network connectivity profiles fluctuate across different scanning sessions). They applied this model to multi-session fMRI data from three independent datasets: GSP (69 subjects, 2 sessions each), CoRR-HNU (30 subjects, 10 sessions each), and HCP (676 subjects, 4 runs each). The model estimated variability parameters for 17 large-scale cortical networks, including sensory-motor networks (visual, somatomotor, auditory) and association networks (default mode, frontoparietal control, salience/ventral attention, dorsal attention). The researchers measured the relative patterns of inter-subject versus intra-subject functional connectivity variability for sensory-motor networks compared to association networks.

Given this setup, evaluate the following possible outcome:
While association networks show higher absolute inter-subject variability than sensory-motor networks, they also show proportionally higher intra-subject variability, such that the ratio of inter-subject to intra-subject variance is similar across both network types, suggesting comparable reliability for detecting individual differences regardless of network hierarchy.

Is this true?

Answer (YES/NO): NO